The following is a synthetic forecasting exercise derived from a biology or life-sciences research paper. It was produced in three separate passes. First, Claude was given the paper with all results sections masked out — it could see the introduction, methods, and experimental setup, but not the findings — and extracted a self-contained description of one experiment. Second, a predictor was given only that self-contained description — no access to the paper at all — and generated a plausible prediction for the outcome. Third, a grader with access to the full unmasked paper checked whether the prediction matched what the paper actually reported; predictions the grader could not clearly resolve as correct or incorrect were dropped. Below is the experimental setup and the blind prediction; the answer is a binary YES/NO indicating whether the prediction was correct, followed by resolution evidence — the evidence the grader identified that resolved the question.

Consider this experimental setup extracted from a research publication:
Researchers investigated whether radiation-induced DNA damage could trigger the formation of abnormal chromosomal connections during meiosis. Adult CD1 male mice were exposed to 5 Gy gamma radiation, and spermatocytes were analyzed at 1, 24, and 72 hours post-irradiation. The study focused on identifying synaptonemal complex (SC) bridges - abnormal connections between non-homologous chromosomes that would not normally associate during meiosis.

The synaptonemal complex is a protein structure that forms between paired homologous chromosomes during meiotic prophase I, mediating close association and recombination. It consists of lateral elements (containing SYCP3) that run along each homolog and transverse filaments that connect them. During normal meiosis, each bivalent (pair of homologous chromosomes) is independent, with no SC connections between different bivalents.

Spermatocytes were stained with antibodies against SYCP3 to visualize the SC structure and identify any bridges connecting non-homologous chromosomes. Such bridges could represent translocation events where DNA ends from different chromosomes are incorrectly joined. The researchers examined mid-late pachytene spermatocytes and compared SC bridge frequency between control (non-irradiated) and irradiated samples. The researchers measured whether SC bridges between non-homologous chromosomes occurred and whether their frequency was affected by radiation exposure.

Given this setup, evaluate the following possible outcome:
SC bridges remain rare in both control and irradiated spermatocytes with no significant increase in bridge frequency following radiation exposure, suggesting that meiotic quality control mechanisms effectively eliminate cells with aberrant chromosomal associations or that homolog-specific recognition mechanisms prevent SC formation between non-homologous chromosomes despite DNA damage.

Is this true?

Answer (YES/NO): NO